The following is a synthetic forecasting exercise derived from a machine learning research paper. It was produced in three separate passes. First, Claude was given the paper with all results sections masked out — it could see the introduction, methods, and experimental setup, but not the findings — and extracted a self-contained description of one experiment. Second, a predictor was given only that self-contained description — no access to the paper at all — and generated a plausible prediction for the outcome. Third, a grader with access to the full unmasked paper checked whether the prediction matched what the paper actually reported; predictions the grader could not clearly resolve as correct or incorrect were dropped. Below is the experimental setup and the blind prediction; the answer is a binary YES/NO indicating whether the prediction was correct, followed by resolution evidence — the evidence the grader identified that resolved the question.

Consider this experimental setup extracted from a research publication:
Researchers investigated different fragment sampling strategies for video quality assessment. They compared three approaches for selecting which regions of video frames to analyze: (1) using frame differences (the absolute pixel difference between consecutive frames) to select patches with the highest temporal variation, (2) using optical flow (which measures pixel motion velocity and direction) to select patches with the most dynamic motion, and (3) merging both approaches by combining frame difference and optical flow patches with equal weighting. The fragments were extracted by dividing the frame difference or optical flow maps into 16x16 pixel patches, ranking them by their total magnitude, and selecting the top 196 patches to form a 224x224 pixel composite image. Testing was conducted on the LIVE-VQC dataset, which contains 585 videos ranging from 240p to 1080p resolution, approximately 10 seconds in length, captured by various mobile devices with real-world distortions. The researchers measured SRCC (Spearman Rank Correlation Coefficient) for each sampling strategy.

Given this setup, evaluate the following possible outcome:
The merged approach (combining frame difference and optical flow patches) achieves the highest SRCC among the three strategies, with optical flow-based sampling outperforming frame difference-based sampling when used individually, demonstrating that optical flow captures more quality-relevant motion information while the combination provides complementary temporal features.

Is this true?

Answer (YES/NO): NO